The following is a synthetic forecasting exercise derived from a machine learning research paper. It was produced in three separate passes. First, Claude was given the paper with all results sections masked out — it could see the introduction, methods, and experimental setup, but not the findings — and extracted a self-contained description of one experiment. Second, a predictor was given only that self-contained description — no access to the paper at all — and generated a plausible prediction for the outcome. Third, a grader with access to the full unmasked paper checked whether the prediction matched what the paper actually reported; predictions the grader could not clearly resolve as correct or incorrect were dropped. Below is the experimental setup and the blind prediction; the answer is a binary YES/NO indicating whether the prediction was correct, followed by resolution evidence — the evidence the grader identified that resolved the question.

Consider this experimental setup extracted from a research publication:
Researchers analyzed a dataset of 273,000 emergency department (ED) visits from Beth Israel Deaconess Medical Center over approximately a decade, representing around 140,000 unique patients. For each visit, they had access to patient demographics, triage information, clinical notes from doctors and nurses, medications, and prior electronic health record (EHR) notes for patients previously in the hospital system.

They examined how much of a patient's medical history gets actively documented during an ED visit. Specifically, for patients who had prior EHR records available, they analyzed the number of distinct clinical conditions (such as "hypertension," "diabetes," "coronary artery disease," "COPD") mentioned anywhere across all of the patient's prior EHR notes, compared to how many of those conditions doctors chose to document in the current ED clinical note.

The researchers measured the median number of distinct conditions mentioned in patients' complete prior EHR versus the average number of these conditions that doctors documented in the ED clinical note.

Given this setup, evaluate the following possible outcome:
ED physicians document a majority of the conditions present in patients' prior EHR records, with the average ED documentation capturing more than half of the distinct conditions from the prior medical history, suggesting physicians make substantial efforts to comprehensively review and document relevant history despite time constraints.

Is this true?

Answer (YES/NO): NO